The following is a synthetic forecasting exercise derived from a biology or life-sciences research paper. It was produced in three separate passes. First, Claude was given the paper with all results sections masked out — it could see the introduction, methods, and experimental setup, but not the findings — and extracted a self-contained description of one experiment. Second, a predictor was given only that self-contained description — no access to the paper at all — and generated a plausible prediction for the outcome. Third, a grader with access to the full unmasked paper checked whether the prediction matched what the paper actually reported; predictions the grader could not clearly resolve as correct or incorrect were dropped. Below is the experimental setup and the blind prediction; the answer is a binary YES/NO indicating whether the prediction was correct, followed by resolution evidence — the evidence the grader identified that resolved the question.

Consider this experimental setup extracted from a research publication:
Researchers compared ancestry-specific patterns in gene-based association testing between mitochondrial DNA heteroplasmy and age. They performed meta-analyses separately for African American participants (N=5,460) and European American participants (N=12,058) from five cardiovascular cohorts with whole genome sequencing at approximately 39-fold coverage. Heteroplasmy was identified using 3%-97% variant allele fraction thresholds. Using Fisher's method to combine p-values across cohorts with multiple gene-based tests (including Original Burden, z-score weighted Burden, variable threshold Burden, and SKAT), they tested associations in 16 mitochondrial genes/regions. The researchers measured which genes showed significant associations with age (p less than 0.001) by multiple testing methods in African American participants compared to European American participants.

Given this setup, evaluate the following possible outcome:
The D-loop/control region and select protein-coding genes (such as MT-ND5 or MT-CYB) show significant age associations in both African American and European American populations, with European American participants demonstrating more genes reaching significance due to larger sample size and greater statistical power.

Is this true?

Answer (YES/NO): NO